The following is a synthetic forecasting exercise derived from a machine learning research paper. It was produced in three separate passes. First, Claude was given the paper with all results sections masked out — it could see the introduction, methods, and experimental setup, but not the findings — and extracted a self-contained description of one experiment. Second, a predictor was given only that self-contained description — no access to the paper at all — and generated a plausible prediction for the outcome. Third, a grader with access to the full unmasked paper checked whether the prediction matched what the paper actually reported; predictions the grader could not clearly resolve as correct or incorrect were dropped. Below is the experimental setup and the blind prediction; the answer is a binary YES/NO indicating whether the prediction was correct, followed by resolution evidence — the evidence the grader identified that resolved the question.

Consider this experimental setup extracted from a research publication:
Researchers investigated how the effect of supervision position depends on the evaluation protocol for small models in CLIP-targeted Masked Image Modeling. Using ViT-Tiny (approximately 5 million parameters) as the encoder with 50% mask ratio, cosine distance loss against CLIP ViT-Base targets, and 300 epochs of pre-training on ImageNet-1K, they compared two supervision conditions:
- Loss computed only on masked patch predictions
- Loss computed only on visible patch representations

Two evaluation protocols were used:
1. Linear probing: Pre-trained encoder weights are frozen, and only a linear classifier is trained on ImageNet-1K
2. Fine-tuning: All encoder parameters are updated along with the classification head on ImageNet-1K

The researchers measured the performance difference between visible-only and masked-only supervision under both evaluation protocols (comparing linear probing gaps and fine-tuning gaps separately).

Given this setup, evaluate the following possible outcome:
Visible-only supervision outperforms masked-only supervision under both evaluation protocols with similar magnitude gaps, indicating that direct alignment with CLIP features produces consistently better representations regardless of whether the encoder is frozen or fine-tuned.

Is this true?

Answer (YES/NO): NO